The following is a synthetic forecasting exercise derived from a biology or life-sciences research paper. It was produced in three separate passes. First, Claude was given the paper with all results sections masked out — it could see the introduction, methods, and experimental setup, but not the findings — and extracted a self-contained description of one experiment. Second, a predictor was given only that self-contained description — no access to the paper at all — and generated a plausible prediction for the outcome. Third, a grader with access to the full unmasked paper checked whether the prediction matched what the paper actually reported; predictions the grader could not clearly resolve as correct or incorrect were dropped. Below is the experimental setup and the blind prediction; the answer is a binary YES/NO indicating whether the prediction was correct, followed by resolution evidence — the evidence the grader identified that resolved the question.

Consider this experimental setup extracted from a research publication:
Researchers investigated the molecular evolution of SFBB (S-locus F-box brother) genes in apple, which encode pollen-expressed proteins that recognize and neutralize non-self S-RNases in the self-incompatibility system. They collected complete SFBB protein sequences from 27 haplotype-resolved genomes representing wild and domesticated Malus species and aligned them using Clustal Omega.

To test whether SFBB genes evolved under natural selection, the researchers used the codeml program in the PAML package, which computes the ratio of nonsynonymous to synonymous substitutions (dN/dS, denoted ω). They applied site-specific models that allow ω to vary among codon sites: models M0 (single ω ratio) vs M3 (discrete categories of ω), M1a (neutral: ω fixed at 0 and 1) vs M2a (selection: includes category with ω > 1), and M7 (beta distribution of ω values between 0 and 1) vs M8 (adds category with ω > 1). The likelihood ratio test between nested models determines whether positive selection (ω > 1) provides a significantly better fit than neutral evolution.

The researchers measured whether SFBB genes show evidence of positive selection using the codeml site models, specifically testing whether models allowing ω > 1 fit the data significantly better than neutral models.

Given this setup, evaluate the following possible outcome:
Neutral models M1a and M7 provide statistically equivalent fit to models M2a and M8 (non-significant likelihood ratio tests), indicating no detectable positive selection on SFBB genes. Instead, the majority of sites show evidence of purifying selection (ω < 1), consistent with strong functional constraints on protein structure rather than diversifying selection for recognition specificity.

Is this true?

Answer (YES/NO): NO